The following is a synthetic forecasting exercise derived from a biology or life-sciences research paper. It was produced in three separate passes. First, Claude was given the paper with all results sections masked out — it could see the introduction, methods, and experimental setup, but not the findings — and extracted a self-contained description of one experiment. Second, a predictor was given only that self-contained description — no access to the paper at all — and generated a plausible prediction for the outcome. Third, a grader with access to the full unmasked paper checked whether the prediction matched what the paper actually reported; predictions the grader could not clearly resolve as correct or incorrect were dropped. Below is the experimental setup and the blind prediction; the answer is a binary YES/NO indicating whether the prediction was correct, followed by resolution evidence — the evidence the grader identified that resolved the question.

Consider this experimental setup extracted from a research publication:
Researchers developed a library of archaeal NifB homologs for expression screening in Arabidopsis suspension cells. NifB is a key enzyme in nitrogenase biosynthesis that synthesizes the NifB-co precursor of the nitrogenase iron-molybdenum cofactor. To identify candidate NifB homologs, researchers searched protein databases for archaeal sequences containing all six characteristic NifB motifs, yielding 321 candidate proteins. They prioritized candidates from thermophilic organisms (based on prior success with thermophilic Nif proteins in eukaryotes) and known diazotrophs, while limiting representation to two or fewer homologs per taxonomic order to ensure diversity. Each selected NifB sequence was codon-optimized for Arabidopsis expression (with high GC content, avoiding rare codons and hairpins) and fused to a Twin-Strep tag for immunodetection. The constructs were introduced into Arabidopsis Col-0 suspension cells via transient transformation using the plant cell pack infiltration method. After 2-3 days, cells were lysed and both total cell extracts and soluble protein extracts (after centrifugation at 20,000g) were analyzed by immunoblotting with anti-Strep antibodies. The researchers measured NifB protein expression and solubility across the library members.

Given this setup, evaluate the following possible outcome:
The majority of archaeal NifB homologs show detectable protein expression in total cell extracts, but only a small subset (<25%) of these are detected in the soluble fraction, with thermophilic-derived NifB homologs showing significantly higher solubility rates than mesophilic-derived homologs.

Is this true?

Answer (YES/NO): NO